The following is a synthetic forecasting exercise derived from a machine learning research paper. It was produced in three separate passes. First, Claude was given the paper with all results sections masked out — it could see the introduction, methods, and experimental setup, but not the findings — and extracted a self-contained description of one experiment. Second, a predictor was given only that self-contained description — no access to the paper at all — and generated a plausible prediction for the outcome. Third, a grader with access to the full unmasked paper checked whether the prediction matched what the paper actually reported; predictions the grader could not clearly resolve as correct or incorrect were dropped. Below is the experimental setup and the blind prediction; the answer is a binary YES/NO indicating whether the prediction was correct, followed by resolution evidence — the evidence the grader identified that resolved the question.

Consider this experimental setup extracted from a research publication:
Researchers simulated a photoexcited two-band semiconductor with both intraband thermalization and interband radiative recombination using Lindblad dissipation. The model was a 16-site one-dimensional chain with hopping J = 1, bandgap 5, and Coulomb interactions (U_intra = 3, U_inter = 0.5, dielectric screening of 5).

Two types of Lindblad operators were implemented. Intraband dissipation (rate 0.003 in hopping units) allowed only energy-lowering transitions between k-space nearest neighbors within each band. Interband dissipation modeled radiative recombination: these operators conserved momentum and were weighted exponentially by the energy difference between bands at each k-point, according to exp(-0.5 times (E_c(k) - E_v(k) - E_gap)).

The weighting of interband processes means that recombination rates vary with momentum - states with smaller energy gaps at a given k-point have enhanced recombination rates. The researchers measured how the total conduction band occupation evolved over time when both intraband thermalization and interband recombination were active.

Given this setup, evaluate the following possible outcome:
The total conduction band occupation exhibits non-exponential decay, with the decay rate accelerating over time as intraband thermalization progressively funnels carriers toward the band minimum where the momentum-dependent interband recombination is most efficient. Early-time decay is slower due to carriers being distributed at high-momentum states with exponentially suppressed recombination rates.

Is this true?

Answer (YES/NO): YES